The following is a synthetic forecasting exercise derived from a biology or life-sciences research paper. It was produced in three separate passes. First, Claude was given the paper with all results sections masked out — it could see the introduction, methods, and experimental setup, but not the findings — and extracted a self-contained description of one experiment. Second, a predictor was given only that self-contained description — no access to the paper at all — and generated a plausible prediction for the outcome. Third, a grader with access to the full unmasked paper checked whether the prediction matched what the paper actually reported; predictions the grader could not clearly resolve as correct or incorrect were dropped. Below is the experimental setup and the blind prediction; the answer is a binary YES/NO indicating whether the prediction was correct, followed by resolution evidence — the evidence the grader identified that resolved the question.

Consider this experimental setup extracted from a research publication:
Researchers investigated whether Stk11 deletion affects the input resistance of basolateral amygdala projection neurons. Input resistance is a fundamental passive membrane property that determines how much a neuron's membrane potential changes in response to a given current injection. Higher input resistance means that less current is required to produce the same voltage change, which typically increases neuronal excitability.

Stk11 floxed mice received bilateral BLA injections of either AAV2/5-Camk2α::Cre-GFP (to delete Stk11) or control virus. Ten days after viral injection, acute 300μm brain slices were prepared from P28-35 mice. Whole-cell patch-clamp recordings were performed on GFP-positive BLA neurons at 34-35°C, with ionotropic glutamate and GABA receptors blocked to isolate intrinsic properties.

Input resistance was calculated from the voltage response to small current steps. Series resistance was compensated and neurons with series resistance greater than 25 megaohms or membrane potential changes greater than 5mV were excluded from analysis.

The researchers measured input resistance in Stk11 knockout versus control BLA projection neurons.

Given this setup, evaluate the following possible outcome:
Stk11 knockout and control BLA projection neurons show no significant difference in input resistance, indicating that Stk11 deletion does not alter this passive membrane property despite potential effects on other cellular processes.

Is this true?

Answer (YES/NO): NO